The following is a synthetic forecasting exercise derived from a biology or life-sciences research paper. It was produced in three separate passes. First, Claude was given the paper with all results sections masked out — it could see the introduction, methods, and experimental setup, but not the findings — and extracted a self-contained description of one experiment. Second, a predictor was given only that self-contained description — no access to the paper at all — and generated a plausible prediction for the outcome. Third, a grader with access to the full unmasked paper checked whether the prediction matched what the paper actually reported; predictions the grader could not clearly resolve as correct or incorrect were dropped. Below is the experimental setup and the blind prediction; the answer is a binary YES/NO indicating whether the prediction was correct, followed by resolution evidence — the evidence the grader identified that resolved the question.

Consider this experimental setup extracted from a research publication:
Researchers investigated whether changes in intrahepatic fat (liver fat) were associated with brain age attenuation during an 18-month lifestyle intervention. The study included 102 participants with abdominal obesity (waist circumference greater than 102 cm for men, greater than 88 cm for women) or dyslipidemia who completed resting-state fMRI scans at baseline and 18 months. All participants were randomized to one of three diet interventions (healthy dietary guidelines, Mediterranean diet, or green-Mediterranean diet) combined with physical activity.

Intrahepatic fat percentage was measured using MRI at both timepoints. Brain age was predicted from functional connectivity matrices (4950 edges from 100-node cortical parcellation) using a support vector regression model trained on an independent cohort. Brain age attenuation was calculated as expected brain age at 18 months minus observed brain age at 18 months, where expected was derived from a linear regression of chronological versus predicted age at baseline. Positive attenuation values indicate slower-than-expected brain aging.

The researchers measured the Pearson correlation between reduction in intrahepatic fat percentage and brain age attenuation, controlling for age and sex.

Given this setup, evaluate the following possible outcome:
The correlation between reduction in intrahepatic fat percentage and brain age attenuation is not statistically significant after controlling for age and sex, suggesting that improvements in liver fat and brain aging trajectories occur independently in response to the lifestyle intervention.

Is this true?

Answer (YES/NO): NO